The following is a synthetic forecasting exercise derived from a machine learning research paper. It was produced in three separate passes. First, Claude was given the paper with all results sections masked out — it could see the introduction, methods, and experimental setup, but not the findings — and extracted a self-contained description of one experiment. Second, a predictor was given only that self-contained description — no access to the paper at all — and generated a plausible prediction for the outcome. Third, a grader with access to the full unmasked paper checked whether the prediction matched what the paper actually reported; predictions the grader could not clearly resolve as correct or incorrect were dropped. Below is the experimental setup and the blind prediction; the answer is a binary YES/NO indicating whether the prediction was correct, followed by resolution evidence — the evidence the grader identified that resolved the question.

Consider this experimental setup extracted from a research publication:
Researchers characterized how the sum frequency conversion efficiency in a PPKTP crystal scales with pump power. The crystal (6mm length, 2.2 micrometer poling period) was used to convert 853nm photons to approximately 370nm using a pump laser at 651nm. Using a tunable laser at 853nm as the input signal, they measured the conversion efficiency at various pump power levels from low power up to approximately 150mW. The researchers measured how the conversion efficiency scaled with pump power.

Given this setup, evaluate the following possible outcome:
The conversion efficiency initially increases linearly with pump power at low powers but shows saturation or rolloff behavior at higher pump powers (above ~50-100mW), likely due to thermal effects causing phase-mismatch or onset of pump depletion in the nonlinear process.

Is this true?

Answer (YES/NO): NO